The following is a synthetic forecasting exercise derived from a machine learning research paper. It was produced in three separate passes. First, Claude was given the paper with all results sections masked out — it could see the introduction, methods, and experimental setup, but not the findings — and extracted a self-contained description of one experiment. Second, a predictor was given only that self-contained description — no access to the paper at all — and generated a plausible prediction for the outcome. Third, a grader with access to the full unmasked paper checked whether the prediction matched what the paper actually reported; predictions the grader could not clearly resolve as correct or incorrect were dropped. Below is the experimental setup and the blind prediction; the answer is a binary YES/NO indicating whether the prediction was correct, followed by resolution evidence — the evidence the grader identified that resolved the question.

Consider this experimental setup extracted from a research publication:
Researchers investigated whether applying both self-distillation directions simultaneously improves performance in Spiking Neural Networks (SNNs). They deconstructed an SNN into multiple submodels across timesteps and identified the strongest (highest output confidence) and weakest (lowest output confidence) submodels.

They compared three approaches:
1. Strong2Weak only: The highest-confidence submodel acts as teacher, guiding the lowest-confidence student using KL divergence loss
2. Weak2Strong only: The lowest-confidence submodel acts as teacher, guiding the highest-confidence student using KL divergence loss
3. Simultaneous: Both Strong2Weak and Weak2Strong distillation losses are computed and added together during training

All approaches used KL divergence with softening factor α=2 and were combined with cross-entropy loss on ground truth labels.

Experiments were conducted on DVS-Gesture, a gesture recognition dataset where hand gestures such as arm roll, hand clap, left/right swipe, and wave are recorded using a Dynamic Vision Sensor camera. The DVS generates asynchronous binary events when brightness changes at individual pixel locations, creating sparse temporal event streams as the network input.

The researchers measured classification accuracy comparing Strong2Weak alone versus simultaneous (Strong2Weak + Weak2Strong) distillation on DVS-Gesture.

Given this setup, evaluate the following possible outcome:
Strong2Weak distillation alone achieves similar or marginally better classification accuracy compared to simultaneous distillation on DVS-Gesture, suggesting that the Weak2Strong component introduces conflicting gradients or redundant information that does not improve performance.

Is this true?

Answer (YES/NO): YES